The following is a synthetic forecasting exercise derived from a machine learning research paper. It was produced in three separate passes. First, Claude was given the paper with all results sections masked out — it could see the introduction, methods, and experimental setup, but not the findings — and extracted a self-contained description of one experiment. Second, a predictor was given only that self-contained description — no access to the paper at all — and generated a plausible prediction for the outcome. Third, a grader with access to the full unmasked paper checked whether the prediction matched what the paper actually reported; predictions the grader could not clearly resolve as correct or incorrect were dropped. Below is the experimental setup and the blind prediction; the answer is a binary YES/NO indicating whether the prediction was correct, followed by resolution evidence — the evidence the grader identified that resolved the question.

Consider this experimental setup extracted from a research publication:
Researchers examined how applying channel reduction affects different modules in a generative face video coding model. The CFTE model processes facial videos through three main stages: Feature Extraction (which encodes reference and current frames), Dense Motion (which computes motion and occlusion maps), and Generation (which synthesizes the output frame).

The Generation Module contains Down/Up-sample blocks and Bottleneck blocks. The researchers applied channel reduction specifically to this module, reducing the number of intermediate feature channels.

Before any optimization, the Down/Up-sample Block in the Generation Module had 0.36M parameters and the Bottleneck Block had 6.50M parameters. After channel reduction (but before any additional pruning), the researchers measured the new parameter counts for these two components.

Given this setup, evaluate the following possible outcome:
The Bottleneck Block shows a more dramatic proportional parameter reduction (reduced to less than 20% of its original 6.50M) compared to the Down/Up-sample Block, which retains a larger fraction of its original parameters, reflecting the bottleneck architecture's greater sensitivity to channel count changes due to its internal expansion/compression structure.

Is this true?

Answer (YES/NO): NO